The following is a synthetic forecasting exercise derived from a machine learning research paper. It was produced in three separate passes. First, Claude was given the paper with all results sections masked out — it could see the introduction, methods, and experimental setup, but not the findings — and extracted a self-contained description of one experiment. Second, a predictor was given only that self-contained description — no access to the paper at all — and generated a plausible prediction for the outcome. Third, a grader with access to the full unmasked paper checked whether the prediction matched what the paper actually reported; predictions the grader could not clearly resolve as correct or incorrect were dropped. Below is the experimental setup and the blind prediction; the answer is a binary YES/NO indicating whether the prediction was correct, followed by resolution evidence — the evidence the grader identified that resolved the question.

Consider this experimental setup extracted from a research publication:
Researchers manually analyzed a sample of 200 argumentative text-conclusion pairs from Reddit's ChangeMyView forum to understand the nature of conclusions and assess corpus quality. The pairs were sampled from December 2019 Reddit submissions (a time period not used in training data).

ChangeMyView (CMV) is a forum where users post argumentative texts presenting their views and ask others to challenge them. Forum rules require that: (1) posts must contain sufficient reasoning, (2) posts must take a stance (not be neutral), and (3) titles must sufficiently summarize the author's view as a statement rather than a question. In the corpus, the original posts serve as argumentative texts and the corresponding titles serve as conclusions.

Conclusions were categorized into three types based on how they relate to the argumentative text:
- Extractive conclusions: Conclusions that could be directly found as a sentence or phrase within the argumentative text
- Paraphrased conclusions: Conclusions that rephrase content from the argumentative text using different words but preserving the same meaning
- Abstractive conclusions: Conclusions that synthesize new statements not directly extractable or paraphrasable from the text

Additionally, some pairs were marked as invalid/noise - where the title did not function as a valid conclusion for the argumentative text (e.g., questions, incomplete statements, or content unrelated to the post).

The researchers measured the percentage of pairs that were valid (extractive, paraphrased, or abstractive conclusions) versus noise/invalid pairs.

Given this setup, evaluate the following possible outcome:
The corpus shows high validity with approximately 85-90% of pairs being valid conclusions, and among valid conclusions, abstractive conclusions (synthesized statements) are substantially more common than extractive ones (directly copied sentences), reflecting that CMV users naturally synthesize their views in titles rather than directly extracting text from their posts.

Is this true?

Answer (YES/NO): NO